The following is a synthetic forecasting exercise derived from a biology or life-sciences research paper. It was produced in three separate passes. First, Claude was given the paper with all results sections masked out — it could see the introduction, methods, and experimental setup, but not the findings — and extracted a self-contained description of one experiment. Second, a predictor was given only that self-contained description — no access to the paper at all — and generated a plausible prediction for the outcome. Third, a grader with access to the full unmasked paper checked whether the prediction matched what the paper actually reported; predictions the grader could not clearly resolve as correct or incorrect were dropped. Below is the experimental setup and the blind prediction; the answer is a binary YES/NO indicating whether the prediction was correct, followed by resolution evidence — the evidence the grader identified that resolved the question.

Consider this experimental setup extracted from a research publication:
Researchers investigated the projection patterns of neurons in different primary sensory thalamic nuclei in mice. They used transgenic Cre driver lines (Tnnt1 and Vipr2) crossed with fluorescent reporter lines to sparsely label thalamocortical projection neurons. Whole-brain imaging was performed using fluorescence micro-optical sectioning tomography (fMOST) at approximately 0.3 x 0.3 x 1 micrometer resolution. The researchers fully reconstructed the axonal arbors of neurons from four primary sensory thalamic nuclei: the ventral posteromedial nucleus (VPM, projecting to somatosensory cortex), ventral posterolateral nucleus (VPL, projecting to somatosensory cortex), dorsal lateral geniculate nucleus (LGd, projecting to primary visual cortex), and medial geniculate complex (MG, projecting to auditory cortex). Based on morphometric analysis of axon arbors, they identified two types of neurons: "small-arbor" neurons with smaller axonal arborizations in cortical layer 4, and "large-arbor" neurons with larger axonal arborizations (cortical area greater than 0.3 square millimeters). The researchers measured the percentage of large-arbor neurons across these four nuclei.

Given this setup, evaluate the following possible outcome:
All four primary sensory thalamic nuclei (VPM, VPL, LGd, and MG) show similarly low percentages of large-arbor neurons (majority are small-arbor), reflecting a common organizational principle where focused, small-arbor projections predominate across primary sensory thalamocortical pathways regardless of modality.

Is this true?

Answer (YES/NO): NO